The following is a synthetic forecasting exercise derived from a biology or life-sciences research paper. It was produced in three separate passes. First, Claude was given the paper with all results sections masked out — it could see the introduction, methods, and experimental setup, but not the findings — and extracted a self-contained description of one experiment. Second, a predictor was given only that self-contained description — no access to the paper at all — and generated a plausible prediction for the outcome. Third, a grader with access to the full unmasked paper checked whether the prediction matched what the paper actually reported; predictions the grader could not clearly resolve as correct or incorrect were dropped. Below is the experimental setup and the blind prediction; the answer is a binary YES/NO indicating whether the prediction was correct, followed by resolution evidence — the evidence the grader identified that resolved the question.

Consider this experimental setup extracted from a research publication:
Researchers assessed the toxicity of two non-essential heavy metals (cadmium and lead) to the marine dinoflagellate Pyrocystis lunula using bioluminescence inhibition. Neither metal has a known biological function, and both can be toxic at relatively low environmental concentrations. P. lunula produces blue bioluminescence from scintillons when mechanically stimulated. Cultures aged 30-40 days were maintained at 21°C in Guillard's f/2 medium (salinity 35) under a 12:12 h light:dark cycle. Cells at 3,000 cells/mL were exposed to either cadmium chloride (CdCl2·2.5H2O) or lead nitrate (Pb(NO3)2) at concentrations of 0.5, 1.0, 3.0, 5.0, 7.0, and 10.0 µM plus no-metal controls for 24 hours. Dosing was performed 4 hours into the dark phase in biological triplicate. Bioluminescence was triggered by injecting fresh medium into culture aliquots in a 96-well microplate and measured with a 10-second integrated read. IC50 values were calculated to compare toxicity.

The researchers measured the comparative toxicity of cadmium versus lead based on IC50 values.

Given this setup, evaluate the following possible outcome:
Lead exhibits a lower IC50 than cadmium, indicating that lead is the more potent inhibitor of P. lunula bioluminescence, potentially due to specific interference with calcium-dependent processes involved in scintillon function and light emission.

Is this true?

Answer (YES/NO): NO